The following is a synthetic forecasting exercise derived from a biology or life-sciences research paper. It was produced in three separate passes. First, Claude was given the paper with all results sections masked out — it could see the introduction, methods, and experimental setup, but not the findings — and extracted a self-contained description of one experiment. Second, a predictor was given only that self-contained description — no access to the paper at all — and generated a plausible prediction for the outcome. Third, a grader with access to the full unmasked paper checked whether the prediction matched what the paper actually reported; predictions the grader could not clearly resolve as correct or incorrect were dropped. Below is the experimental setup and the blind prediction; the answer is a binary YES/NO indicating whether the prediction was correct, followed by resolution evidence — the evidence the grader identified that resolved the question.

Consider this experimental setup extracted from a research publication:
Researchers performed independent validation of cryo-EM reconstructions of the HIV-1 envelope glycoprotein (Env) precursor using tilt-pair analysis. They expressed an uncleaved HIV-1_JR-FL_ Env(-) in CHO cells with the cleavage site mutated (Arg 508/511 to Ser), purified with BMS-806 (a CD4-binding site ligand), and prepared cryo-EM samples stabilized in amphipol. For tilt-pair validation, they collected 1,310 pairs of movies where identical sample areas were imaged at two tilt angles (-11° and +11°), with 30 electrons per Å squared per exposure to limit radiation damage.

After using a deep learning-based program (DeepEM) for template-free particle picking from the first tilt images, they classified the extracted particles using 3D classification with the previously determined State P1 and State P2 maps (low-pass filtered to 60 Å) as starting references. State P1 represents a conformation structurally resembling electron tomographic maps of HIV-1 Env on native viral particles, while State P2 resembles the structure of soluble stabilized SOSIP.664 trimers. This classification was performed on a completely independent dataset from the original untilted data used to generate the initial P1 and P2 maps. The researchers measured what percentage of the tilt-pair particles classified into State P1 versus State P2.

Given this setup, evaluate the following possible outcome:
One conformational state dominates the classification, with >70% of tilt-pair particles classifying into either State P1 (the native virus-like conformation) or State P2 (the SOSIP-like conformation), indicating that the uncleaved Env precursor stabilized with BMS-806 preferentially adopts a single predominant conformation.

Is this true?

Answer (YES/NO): NO